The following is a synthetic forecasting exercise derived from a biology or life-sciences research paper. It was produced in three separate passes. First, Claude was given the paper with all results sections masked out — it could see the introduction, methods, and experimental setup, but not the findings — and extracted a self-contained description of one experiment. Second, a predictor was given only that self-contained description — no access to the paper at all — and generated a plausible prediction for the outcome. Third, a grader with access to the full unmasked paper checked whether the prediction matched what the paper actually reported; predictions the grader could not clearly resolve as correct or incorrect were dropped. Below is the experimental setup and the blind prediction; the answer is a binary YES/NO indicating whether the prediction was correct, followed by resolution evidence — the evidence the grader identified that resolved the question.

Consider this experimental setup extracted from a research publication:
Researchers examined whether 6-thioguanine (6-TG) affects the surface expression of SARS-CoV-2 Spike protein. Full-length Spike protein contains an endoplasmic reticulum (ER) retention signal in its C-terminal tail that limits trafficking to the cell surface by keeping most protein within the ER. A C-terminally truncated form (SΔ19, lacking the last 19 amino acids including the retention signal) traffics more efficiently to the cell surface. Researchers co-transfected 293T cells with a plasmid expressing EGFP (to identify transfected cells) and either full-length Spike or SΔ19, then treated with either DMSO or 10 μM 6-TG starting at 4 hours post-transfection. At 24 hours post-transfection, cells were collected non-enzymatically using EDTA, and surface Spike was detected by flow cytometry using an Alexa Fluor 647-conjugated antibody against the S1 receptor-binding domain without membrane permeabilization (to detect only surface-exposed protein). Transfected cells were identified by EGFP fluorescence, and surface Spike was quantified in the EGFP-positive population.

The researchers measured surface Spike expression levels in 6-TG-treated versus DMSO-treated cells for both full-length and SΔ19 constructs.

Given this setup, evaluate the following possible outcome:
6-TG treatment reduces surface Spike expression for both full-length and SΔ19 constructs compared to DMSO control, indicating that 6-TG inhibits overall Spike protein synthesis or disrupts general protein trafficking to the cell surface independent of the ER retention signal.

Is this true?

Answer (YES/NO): YES